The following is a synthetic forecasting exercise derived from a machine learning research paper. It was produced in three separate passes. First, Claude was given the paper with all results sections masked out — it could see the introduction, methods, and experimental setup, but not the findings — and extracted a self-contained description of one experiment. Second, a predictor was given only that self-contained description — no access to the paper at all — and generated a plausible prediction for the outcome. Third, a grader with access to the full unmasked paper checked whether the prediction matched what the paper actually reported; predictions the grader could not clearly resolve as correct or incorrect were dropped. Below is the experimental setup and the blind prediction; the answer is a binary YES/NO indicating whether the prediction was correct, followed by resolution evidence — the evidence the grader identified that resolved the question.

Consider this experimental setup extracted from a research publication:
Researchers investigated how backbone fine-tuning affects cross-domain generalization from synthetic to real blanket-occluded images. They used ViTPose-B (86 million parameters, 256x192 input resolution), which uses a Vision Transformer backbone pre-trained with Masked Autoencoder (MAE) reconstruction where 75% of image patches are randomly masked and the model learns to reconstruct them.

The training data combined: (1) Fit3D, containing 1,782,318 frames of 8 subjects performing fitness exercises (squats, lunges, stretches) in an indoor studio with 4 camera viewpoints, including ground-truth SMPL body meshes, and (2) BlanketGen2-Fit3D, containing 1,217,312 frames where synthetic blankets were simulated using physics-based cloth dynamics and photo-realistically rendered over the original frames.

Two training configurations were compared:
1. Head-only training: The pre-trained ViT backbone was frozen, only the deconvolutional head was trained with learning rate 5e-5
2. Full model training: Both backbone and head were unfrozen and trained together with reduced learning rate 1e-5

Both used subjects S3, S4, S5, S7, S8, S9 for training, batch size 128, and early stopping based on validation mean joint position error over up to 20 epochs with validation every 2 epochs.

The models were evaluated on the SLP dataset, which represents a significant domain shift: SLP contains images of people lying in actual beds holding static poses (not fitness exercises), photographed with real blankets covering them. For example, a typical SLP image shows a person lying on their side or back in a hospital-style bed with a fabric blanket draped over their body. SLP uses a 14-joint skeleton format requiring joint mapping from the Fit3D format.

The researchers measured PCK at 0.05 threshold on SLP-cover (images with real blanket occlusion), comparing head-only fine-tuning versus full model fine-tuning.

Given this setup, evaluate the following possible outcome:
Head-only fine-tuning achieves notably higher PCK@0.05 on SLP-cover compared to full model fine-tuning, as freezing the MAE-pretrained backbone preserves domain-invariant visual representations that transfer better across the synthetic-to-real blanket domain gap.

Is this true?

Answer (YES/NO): YES